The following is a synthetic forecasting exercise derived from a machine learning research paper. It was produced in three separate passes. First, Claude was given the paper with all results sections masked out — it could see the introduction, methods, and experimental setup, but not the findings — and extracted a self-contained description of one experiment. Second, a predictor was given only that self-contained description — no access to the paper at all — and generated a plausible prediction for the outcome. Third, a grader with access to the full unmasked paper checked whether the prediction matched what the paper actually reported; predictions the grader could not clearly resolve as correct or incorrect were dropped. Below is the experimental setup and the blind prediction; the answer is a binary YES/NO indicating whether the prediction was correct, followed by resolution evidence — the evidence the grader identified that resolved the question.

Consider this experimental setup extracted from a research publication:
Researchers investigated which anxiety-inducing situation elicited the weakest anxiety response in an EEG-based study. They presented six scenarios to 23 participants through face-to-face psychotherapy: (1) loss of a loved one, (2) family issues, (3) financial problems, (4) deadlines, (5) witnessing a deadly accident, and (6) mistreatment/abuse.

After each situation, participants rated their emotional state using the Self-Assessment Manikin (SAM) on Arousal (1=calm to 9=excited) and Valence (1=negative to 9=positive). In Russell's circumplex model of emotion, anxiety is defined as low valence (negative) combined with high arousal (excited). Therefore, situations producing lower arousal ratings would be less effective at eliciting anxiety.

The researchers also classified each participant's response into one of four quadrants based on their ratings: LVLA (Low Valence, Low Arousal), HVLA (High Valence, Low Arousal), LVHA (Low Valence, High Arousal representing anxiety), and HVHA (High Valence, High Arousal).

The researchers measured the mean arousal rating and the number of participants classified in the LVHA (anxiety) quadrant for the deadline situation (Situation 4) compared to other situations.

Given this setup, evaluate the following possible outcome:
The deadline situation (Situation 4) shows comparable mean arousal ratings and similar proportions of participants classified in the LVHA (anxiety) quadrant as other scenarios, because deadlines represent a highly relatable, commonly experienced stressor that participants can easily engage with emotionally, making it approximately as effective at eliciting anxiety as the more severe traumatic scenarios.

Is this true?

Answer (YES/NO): NO